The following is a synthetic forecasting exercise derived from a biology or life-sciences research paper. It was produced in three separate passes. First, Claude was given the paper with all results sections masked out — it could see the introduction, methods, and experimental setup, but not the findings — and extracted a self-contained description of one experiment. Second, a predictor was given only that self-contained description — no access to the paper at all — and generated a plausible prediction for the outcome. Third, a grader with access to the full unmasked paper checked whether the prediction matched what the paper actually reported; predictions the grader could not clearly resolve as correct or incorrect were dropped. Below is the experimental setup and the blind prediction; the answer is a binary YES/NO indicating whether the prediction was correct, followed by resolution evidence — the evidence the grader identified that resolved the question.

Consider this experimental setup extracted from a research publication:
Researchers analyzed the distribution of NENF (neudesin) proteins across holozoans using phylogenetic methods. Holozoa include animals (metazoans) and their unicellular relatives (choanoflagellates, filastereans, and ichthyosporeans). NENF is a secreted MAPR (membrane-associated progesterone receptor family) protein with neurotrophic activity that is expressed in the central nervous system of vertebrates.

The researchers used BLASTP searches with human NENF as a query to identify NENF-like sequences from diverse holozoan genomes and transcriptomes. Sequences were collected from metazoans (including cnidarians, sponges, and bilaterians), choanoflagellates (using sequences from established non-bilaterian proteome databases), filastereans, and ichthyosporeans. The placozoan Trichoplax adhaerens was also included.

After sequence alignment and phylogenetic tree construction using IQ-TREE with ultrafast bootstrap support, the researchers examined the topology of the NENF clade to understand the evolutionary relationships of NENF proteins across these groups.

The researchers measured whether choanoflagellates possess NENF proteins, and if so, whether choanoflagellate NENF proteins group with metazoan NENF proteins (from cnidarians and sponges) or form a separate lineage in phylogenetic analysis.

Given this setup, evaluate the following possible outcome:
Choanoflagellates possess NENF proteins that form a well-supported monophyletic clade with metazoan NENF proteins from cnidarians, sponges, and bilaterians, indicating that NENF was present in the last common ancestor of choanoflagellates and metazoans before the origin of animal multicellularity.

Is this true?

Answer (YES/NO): YES